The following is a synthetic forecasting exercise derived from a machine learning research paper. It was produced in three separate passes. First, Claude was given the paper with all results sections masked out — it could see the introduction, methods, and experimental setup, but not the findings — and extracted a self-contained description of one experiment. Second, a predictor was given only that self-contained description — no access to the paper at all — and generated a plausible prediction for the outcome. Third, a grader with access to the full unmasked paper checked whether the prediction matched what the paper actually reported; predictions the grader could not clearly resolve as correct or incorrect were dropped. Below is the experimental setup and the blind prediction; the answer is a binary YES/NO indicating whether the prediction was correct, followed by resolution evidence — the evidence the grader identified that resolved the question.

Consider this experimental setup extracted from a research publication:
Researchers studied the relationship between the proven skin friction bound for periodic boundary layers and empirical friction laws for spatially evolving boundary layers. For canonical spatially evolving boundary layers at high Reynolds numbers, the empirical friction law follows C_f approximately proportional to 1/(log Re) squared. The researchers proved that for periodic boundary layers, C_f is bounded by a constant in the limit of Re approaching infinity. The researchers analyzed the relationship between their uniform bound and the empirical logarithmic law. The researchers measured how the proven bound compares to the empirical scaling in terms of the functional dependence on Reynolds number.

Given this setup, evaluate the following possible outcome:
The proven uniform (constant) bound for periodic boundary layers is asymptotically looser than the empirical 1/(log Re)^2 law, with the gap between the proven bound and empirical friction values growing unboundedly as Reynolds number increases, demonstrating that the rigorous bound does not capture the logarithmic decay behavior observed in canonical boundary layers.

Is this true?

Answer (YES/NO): YES